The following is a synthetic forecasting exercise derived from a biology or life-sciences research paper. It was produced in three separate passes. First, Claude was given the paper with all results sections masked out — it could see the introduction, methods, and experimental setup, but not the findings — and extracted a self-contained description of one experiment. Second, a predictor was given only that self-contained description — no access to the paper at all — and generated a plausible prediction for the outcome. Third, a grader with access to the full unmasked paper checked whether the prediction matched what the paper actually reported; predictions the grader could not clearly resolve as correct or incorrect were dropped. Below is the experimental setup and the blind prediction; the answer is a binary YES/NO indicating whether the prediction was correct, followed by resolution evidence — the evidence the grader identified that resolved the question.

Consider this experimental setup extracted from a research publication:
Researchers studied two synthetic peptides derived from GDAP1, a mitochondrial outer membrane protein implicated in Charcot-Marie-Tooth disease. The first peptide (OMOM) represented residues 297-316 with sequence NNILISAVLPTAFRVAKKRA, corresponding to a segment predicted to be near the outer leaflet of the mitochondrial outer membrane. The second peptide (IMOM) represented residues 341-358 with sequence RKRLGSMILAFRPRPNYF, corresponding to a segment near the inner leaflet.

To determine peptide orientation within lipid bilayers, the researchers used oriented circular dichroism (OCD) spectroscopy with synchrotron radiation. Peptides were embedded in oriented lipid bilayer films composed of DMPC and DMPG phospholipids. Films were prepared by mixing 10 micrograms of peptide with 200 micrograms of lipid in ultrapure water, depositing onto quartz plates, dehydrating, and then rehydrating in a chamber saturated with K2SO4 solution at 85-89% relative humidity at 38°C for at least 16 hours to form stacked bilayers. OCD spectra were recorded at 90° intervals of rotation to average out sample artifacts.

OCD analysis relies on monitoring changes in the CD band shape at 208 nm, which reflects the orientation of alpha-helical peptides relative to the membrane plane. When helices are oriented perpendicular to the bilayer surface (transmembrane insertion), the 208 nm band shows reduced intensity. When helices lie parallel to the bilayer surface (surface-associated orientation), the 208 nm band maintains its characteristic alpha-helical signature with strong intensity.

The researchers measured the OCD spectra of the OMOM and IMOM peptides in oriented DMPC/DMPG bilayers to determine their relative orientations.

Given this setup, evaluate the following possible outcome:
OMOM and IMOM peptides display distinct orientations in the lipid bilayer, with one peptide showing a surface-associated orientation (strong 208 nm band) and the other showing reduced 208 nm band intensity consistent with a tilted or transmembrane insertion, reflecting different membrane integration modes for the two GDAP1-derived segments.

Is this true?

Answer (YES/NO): YES